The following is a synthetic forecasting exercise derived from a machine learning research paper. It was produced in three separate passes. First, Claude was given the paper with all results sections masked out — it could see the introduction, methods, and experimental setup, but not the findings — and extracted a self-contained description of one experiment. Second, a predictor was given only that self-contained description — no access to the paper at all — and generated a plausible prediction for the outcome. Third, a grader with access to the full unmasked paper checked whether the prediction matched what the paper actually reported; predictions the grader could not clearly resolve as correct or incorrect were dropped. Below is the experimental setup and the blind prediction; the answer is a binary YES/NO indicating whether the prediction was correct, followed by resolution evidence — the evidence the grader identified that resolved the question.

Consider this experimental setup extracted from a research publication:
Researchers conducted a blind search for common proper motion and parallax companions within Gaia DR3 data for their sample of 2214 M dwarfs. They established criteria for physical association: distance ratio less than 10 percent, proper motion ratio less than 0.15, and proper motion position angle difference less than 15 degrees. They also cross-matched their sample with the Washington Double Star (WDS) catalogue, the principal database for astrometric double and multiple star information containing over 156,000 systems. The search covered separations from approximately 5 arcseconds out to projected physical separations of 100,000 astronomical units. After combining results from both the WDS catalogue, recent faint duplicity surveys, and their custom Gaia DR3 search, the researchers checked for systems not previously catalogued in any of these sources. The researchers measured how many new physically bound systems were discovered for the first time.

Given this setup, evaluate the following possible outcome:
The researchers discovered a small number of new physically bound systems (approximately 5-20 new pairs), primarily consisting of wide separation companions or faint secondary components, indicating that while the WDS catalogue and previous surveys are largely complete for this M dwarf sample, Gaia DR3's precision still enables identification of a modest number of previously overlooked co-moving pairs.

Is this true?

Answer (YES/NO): YES